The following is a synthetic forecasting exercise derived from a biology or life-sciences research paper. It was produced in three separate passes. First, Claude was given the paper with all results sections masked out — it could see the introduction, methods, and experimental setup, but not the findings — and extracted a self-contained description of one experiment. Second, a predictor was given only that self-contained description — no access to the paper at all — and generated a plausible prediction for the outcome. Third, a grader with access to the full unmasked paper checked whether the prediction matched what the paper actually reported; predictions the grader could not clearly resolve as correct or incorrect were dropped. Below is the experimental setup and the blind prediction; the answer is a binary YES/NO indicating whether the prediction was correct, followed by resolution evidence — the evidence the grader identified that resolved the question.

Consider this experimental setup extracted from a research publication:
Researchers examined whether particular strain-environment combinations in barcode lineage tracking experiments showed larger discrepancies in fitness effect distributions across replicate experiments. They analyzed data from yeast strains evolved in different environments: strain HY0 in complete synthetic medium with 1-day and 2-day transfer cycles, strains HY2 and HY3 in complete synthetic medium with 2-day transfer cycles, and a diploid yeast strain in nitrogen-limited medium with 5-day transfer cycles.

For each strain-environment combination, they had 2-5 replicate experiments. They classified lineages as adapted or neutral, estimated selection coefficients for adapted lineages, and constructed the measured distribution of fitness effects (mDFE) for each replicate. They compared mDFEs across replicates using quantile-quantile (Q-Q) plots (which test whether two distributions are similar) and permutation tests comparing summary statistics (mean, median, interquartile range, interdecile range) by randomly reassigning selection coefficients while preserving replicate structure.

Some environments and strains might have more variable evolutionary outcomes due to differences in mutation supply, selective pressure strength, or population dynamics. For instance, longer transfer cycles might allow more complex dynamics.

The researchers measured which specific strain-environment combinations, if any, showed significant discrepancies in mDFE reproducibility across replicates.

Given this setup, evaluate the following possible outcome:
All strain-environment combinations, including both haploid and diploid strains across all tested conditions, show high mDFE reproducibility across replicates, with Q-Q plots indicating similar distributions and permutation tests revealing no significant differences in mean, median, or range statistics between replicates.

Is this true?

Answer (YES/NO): NO